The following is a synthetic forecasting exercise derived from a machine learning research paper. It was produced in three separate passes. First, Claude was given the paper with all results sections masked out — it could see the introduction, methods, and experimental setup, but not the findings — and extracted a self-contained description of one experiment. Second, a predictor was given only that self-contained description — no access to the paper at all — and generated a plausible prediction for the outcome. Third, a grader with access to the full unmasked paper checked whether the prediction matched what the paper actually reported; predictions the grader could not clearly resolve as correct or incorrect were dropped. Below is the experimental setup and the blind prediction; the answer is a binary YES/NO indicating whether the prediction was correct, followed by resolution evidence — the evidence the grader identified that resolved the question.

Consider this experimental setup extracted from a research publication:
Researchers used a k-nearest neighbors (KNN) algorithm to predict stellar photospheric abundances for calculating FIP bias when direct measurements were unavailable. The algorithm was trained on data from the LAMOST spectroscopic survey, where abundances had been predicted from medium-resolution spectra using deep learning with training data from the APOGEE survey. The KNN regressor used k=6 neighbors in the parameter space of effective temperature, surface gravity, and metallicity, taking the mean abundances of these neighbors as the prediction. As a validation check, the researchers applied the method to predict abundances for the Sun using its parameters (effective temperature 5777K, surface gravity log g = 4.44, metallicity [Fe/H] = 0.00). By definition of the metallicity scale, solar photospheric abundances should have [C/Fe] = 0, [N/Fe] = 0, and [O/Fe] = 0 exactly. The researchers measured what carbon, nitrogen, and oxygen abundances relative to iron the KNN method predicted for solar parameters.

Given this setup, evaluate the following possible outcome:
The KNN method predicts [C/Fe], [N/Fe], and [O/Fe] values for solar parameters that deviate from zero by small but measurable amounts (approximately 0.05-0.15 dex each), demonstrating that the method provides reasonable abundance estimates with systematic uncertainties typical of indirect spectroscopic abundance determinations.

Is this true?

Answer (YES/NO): YES